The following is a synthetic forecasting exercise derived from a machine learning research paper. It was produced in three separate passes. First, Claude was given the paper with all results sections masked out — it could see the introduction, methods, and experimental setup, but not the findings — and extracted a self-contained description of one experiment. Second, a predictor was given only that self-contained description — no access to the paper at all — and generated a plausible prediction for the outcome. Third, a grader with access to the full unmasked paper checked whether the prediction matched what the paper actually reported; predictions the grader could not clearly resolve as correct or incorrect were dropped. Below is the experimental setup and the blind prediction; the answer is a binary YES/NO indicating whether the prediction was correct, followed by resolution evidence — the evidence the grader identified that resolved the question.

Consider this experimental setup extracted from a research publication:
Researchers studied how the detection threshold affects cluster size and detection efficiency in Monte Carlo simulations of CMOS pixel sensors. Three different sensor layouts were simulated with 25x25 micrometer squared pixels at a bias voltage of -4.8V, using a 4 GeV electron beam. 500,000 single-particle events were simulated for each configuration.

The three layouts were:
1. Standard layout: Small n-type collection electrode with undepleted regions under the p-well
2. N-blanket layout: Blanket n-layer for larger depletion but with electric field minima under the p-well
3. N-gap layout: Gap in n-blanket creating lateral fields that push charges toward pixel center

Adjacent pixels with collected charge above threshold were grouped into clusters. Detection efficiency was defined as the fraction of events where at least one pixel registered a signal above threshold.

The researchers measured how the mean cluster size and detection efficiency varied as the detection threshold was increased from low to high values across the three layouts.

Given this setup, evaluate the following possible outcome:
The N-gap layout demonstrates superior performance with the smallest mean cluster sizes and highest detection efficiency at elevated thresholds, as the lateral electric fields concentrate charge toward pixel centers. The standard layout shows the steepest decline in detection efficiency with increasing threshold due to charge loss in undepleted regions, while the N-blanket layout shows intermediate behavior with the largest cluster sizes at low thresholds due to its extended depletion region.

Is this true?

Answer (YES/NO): NO